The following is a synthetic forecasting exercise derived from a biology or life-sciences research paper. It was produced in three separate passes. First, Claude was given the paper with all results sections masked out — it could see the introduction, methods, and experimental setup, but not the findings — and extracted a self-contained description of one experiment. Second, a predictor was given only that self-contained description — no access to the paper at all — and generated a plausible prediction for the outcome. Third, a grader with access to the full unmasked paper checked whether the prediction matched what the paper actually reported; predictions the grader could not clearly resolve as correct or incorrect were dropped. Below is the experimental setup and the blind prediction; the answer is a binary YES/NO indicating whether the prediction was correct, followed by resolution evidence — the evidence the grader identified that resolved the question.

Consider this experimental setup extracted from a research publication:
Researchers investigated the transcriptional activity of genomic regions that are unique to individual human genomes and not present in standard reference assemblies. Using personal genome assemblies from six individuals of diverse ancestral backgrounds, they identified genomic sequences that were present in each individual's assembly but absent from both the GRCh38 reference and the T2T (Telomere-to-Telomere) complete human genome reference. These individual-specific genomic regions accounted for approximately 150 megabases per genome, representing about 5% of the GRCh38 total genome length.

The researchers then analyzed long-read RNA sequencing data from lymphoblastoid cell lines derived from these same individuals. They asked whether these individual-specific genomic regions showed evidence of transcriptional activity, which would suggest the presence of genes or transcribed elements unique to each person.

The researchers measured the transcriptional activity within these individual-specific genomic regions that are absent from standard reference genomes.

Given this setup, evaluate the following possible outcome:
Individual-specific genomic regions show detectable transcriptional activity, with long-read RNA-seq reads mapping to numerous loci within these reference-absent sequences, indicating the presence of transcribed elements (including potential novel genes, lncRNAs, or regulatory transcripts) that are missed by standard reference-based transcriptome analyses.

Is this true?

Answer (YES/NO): NO